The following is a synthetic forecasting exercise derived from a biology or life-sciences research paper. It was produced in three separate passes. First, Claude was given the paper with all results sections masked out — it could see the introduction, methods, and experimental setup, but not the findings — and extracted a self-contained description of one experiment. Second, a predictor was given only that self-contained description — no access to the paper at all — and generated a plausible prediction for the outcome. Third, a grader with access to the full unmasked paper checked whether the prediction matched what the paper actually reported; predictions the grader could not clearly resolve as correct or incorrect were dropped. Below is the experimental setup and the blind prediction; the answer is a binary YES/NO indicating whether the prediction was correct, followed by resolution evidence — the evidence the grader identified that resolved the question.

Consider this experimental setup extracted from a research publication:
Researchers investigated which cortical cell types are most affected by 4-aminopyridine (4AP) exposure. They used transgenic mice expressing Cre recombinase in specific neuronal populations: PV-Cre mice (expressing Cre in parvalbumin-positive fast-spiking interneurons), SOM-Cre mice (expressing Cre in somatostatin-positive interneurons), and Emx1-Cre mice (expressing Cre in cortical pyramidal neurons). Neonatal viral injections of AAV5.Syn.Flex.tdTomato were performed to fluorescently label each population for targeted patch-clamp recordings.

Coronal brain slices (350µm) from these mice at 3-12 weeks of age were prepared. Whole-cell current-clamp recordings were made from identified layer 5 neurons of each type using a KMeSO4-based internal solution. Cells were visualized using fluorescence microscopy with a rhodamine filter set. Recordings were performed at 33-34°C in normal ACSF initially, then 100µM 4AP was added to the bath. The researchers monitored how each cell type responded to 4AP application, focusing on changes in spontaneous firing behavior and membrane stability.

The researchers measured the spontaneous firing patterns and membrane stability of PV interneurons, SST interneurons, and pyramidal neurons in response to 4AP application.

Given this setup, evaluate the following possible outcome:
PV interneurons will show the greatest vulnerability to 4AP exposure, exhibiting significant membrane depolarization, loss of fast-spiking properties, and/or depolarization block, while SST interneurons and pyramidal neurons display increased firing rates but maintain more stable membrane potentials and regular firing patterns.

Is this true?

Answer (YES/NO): NO